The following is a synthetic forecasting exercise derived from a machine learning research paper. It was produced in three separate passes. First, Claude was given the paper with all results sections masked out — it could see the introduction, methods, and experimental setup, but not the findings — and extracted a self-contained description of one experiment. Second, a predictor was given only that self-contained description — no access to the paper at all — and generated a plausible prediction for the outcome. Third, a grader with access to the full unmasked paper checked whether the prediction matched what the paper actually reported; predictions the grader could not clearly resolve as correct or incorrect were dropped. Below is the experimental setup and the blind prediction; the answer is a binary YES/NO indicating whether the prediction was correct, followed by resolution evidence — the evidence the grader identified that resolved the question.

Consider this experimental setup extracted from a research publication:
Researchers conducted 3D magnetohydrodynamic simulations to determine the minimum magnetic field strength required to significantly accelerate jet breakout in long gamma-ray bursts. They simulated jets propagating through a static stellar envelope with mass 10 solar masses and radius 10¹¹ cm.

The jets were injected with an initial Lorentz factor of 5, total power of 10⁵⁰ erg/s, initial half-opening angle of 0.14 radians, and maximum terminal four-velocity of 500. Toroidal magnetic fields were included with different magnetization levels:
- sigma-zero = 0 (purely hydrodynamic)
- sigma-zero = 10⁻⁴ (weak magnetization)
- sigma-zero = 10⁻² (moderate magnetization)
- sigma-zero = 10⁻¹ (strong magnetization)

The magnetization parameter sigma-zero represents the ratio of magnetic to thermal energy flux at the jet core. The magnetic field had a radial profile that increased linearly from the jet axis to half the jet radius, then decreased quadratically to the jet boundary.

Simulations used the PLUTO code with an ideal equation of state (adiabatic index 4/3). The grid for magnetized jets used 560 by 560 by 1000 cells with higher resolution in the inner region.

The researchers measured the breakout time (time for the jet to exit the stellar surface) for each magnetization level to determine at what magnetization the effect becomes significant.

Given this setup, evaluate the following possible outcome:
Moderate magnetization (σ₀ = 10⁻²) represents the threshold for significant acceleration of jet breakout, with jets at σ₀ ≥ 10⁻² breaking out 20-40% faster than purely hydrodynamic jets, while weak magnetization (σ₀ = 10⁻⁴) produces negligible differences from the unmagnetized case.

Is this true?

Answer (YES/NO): NO